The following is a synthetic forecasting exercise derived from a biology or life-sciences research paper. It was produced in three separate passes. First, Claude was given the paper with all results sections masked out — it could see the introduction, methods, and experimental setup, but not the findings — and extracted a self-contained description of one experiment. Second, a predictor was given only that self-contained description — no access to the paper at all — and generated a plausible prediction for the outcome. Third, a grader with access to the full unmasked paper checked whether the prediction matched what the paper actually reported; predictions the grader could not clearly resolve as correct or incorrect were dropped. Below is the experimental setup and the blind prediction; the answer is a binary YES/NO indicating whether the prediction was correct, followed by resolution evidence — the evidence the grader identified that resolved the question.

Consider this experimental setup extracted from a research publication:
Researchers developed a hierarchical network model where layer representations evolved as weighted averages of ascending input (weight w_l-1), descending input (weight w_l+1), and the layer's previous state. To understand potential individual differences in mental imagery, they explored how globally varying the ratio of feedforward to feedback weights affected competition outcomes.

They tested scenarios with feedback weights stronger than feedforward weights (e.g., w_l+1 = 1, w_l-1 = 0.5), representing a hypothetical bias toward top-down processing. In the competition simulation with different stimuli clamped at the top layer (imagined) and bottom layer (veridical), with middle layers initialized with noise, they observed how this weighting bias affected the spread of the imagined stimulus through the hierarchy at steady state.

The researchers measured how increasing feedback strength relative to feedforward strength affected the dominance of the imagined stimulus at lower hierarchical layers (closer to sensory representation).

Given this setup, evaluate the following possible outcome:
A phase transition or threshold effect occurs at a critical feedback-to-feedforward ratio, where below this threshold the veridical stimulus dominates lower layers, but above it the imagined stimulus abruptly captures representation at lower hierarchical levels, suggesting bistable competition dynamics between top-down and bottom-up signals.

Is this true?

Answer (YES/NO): NO